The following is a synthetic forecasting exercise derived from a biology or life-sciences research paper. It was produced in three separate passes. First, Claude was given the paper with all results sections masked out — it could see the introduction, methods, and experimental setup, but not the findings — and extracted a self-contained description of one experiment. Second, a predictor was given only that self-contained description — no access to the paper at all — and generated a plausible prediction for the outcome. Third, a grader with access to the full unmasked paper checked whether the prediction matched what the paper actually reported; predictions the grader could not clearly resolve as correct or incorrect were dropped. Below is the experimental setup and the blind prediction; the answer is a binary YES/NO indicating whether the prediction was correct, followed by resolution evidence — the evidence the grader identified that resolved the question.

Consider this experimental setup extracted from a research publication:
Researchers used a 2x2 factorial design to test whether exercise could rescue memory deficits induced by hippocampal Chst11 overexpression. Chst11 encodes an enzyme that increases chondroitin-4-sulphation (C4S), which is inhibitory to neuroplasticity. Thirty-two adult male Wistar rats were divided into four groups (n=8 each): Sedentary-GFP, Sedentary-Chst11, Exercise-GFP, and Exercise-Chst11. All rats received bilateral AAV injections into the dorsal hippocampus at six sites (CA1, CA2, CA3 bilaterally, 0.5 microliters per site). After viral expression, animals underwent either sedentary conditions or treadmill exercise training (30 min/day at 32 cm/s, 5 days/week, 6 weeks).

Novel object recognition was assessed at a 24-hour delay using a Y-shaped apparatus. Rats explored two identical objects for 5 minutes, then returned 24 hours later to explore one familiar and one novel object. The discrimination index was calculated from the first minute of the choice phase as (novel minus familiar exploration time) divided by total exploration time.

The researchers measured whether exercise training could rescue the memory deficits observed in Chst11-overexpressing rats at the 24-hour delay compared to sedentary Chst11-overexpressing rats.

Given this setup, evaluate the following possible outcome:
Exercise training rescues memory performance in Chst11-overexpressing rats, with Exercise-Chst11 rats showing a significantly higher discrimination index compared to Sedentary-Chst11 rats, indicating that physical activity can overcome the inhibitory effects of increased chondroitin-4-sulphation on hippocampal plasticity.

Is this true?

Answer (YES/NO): NO